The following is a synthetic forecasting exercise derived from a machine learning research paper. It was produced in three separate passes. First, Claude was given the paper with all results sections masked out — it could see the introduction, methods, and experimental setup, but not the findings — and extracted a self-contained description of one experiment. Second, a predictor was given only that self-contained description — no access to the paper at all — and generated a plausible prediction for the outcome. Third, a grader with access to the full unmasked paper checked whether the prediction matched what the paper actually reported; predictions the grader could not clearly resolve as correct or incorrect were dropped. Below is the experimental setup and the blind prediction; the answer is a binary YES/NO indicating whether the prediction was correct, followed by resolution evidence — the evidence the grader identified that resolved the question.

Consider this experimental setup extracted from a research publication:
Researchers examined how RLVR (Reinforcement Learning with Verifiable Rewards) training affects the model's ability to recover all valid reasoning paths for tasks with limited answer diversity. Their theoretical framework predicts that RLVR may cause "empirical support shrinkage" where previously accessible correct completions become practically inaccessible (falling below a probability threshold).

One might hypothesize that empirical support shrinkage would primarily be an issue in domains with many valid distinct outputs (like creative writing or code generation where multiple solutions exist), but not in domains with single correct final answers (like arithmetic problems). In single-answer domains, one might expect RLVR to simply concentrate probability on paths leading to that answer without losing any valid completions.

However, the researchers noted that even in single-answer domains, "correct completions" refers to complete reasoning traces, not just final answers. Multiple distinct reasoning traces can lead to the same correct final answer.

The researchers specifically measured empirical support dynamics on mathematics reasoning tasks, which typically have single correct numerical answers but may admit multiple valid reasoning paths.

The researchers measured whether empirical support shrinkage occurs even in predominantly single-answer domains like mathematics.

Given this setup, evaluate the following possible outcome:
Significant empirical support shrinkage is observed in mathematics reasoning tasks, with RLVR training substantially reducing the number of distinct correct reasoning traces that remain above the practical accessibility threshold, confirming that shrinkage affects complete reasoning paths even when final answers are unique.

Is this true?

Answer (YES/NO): YES